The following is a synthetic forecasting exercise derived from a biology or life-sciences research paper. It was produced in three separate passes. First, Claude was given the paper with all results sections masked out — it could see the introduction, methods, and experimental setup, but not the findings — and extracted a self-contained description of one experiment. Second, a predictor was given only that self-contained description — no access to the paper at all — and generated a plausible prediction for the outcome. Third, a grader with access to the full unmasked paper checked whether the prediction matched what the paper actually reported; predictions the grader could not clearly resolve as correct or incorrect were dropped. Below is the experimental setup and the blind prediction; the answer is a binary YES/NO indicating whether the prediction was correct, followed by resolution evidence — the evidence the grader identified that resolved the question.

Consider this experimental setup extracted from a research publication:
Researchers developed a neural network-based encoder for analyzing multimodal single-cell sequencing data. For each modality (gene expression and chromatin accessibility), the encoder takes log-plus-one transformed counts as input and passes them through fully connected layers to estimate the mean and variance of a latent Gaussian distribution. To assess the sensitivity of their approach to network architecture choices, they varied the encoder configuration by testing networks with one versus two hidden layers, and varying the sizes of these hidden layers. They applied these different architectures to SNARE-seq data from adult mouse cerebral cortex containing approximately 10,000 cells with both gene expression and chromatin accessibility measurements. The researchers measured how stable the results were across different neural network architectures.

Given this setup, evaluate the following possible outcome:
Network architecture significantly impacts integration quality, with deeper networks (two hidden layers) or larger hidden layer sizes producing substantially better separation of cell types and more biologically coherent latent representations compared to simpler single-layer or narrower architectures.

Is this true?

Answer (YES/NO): NO